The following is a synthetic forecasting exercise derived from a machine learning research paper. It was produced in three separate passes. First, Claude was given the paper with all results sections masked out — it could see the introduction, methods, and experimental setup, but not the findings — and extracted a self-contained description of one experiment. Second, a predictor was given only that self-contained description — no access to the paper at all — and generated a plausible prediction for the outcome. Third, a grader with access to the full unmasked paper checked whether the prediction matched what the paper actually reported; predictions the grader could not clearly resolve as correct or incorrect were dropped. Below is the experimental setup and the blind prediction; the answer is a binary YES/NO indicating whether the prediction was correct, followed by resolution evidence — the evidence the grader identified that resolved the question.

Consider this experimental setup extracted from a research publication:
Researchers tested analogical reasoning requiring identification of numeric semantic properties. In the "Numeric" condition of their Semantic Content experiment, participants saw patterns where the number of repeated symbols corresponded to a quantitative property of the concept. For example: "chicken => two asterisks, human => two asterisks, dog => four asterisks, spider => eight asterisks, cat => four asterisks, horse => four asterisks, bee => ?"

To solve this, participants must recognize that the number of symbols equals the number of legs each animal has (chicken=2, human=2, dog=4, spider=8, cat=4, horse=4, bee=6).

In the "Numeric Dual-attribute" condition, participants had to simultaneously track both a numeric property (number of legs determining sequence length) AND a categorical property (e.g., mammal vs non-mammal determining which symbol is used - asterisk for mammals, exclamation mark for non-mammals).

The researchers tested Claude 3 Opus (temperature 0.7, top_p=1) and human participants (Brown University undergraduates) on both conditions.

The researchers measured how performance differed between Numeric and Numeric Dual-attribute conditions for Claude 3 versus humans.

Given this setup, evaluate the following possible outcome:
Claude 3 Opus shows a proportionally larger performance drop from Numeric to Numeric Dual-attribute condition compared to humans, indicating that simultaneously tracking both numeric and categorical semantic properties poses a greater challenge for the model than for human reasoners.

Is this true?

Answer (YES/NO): NO